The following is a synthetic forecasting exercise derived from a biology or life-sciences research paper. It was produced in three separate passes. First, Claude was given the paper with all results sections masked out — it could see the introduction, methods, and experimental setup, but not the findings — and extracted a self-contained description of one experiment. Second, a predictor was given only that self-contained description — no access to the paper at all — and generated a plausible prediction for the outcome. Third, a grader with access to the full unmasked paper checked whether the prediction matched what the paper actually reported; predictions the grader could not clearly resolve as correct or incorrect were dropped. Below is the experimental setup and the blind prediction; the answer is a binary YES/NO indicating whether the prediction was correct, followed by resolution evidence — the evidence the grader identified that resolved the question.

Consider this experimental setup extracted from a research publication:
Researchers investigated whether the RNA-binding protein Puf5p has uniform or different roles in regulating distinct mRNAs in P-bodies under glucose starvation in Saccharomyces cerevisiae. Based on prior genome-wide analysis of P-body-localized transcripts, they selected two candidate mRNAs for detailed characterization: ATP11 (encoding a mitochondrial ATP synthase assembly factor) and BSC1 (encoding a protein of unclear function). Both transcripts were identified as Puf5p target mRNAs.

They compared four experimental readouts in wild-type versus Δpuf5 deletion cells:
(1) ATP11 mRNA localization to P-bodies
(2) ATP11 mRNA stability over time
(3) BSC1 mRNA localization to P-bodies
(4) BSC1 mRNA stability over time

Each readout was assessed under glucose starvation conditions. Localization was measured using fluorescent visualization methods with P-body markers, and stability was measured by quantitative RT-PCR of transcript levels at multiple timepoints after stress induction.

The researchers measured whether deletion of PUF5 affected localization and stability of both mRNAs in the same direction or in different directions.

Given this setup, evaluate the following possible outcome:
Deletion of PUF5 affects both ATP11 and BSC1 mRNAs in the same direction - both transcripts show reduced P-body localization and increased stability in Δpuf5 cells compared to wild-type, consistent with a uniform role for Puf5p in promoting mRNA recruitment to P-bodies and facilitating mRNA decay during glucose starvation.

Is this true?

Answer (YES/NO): NO